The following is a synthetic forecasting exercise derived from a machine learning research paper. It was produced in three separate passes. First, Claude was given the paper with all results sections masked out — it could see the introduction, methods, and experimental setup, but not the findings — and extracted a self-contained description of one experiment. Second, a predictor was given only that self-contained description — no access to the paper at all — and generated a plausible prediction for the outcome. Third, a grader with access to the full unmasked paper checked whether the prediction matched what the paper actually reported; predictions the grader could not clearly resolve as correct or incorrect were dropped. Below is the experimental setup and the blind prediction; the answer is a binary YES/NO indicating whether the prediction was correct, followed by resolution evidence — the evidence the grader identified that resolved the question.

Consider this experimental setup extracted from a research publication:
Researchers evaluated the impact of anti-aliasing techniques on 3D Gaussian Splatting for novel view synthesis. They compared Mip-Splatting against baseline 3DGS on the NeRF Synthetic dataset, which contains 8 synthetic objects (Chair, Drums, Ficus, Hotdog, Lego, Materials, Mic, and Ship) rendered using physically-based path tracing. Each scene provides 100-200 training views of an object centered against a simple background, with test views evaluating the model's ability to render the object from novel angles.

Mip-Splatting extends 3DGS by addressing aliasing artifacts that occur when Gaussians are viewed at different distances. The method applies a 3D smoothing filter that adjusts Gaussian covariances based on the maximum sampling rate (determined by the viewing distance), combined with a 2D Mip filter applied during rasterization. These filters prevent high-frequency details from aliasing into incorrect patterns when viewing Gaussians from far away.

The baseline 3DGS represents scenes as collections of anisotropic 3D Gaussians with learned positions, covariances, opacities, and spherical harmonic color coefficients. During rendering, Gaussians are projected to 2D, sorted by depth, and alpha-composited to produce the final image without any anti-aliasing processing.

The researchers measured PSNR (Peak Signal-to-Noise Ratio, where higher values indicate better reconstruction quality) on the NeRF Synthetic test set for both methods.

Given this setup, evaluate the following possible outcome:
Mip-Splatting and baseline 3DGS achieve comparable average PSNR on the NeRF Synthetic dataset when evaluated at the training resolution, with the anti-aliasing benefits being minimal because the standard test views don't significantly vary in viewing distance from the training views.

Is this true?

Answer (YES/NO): NO